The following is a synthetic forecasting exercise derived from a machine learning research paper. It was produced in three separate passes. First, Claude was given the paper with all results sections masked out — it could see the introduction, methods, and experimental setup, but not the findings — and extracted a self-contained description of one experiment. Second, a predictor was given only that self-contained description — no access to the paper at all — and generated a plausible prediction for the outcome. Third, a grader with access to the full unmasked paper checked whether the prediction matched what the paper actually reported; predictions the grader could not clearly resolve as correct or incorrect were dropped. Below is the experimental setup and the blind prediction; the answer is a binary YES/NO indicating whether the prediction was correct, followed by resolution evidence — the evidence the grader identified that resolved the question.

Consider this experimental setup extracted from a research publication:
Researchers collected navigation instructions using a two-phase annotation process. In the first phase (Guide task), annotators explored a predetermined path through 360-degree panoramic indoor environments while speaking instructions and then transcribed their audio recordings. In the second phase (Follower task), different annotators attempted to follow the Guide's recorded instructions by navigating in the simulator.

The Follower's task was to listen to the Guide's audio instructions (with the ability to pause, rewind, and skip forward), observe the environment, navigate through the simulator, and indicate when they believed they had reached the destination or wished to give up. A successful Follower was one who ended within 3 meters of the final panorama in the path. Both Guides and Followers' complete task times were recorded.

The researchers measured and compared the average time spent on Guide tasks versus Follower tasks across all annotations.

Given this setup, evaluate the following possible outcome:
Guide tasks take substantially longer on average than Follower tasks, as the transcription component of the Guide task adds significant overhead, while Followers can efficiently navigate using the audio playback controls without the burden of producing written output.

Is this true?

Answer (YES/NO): YES